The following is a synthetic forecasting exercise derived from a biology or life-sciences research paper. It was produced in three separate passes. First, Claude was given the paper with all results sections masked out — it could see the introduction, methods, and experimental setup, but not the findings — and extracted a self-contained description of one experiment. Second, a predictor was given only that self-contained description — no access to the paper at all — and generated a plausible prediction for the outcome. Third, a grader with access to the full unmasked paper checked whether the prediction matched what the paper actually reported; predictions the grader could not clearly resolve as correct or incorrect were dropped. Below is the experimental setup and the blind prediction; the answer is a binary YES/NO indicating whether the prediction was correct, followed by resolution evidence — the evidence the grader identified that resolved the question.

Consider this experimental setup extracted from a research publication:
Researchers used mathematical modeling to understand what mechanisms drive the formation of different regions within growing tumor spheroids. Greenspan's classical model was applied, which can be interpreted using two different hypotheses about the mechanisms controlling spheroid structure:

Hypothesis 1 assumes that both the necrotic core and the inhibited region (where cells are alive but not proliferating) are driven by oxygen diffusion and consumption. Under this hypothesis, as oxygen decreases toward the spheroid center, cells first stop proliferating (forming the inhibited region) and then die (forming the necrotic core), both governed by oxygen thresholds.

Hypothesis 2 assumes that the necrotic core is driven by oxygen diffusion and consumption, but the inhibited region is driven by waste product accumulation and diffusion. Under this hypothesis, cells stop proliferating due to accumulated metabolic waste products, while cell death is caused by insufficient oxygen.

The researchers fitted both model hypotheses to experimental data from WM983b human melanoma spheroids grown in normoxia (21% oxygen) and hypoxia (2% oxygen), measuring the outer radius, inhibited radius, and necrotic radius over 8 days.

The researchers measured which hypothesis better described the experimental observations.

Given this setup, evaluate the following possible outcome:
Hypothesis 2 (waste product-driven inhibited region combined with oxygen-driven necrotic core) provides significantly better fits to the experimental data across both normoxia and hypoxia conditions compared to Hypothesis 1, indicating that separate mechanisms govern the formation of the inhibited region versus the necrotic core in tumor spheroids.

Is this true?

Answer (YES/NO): YES